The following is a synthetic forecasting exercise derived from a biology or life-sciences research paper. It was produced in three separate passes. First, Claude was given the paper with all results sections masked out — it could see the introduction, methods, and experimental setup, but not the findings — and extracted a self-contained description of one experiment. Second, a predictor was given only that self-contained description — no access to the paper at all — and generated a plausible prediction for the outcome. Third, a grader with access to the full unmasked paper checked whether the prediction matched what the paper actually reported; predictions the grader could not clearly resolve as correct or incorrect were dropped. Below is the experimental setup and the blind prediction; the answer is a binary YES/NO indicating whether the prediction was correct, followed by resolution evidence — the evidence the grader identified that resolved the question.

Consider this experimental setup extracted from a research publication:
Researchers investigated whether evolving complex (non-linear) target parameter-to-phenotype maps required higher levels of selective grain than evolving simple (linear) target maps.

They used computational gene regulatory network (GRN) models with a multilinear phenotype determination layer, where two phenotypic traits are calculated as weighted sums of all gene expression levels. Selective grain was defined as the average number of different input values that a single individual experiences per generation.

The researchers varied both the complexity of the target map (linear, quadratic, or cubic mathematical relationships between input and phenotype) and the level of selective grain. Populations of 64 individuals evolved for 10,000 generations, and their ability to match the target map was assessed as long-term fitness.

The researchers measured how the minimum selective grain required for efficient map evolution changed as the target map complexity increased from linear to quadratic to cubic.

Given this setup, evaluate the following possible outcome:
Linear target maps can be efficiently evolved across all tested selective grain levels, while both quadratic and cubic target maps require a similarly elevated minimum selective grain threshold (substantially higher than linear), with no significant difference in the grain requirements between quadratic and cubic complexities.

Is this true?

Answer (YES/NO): NO